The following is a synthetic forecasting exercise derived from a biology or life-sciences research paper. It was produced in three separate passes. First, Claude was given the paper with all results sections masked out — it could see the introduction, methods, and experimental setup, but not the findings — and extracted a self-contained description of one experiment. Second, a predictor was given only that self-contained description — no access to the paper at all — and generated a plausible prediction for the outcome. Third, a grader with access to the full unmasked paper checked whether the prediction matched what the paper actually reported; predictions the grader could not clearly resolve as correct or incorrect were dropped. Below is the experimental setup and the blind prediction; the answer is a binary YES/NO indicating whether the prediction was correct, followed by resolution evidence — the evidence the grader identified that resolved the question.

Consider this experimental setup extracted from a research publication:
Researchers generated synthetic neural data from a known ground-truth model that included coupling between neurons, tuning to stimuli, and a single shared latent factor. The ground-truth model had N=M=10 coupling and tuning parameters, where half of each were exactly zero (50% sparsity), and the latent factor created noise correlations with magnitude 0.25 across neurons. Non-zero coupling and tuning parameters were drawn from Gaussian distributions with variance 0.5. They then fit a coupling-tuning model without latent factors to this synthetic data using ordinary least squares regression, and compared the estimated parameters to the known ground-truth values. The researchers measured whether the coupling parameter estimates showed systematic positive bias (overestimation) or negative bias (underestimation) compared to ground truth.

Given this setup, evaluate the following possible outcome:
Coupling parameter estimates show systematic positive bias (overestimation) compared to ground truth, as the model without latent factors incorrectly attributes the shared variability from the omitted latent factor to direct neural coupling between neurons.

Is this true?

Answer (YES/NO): YES